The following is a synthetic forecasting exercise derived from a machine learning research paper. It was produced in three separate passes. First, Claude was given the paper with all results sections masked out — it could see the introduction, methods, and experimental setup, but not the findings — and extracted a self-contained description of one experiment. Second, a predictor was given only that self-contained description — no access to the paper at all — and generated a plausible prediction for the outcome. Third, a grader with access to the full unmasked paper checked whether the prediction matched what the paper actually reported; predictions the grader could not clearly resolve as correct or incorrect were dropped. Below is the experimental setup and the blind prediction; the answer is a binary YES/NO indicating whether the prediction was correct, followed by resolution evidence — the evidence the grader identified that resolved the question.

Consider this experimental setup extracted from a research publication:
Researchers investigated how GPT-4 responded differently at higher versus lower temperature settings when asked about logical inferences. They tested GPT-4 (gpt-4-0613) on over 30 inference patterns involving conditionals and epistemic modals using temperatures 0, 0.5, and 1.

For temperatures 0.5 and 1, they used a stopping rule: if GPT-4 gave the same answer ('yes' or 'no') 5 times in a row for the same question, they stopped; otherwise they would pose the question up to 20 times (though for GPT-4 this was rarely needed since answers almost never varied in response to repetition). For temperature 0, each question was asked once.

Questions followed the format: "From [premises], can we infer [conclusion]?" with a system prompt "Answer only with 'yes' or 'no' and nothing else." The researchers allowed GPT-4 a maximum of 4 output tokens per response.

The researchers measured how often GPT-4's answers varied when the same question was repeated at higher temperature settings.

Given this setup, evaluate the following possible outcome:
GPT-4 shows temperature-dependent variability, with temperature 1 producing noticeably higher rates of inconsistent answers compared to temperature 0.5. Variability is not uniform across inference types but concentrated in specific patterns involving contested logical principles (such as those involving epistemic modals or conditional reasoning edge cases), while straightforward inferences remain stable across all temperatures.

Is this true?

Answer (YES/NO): NO